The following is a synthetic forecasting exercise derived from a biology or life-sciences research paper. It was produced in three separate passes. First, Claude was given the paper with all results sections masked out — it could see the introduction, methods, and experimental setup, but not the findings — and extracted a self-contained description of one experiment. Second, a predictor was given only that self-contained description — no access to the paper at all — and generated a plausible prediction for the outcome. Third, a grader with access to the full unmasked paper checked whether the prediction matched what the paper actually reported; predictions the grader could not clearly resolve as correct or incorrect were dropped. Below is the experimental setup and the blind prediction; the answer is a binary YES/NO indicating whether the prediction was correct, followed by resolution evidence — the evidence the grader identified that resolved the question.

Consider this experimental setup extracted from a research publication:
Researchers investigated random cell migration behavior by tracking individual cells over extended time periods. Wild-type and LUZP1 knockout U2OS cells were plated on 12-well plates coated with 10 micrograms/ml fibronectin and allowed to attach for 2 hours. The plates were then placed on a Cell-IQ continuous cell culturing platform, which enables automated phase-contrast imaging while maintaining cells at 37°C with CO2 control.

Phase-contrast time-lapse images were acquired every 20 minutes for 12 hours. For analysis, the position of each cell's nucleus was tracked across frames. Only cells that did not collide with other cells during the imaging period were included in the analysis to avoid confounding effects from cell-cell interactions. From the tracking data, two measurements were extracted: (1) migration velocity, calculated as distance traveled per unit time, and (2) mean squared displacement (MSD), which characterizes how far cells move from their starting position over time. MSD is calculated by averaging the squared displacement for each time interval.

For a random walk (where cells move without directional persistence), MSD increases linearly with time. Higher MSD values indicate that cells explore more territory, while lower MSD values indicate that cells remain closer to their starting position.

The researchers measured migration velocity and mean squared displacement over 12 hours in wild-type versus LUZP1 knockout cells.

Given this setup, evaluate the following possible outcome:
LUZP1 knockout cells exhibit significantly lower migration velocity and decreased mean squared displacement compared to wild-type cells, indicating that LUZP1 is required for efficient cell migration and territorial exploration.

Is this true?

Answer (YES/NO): YES